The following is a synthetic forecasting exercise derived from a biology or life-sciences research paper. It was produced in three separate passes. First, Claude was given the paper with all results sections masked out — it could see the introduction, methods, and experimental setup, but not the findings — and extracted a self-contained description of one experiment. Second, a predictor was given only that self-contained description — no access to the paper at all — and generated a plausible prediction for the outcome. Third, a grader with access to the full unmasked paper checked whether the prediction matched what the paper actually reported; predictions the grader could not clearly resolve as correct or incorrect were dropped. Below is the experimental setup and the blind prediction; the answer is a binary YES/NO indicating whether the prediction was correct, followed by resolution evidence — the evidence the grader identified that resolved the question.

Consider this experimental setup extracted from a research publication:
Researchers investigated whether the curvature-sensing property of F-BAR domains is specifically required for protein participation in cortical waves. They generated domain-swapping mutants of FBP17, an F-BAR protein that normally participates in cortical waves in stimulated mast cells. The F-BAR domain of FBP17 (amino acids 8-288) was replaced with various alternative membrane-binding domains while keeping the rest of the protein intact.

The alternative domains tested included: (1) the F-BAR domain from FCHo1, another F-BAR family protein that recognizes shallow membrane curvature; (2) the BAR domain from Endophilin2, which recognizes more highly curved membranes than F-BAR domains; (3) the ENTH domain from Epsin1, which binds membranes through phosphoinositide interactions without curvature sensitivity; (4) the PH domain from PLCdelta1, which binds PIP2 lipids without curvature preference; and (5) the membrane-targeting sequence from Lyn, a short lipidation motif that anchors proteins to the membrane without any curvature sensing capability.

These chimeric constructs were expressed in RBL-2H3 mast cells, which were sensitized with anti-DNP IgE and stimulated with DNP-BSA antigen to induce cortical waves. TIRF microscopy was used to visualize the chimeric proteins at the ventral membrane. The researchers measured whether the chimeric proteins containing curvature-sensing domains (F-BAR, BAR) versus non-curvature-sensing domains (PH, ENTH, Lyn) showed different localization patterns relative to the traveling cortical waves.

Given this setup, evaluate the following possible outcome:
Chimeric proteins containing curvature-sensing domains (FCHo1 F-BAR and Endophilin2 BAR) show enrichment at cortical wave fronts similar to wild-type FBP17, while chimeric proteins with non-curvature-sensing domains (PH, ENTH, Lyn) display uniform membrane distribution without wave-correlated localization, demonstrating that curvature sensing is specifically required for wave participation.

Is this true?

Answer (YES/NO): NO